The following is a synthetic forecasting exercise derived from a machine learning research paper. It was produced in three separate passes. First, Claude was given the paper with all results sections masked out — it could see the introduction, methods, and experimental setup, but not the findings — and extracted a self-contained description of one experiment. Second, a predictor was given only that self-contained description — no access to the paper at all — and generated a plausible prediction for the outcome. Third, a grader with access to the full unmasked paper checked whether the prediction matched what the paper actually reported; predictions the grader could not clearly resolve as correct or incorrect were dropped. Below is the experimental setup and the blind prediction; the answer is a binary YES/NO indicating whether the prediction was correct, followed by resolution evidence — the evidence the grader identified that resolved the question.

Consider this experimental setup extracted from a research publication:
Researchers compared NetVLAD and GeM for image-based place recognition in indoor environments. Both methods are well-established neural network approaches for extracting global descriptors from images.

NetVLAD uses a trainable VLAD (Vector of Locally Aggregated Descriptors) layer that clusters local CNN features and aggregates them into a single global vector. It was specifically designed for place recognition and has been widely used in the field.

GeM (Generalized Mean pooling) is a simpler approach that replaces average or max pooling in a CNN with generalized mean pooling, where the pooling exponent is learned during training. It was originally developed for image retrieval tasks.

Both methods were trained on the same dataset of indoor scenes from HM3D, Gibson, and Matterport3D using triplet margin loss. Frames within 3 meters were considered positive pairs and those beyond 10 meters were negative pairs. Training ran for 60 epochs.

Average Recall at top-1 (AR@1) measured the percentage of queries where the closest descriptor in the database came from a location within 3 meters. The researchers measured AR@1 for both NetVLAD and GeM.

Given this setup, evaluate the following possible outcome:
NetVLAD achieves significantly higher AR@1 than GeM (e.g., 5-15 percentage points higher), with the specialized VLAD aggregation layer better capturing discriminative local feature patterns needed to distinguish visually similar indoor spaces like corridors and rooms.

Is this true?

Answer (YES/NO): NO